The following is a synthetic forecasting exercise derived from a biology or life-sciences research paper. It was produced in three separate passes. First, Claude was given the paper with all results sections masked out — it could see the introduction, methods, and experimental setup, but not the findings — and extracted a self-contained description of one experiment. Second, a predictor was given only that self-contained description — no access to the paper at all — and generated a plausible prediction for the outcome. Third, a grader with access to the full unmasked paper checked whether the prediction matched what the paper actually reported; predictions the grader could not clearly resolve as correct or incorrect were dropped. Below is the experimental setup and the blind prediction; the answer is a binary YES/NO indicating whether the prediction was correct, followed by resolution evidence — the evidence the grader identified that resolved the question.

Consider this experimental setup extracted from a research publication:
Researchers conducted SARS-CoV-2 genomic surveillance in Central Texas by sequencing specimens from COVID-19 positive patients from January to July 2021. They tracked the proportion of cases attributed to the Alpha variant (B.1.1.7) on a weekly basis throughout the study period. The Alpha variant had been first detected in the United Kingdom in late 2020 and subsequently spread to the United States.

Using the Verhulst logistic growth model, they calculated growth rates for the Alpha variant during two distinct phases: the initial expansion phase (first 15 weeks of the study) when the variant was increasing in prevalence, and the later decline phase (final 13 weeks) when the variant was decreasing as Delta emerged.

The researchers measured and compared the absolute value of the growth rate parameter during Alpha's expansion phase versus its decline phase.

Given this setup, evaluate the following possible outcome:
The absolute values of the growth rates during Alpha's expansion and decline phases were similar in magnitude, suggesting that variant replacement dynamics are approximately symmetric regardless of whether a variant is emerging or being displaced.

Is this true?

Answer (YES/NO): NO